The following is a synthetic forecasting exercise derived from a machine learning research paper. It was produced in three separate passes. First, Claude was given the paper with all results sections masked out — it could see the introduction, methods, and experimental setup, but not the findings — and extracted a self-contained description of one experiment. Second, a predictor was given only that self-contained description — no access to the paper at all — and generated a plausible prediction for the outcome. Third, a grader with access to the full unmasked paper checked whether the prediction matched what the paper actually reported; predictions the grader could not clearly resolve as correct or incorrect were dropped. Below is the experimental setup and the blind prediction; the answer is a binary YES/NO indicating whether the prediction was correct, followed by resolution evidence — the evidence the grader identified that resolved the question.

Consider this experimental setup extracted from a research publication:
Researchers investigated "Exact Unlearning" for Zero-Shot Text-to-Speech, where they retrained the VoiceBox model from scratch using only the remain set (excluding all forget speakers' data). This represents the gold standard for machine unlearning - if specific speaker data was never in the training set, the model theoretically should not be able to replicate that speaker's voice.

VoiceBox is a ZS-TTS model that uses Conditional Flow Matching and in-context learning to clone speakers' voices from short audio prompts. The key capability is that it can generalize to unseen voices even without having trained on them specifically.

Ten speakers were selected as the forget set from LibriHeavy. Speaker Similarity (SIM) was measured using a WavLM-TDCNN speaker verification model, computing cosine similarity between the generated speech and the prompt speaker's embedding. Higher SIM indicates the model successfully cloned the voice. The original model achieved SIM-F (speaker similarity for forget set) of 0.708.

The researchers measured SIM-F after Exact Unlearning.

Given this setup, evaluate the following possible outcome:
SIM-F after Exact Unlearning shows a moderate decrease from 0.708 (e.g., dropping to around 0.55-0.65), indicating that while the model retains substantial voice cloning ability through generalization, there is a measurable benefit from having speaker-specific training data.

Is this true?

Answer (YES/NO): NO